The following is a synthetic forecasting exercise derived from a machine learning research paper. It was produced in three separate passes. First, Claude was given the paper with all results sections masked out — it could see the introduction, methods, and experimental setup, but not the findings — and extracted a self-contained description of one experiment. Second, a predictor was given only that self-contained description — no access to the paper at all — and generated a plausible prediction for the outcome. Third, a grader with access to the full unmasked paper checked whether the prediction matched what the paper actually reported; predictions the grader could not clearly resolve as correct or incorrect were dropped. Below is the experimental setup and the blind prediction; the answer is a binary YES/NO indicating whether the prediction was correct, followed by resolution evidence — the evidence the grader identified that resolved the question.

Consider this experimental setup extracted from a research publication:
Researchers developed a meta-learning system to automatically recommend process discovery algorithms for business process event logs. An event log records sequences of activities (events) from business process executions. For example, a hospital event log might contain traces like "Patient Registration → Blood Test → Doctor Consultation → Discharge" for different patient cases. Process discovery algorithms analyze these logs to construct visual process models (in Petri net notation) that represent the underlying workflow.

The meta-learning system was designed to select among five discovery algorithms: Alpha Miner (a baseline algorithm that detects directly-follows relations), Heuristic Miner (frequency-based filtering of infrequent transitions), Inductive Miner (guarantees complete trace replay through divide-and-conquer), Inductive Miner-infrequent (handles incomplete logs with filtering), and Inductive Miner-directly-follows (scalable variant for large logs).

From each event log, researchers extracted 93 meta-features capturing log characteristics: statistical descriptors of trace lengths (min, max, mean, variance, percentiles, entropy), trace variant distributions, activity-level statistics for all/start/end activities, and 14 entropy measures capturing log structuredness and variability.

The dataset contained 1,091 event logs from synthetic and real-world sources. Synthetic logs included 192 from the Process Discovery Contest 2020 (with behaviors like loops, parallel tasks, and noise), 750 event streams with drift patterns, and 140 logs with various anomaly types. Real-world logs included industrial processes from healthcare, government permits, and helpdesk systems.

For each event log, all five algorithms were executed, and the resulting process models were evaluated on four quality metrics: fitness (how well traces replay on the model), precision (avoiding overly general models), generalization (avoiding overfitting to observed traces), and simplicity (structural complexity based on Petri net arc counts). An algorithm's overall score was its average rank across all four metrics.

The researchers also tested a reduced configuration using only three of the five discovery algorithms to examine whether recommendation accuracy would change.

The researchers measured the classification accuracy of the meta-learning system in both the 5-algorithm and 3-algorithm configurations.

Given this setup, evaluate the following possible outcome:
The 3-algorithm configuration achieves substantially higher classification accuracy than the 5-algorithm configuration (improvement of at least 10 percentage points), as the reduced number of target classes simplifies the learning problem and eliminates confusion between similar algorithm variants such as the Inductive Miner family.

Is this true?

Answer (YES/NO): YES